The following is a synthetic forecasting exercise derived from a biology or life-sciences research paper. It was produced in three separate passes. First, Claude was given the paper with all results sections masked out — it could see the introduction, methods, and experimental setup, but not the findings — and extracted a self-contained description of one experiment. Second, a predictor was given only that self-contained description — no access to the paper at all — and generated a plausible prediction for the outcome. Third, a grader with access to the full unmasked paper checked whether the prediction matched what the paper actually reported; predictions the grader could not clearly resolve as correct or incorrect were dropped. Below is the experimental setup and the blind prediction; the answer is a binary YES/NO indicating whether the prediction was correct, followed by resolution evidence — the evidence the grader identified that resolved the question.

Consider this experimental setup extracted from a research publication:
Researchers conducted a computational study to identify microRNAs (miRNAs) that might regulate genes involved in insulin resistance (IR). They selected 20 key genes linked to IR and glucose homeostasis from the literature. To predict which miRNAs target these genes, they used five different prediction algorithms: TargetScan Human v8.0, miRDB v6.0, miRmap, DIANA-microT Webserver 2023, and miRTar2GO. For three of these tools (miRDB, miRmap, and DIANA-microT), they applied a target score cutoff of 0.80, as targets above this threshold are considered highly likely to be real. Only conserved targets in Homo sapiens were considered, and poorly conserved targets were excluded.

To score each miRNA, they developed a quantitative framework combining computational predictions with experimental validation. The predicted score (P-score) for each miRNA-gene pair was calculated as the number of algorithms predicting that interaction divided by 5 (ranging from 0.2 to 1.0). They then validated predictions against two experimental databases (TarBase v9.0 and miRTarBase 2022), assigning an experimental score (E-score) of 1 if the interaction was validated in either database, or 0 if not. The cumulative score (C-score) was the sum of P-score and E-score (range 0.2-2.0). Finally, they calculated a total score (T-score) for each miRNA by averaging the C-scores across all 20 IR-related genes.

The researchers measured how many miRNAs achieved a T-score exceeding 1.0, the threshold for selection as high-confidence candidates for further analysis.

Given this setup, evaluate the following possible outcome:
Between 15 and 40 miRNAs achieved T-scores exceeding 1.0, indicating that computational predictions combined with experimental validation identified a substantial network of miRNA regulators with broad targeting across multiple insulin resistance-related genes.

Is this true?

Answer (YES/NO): YES